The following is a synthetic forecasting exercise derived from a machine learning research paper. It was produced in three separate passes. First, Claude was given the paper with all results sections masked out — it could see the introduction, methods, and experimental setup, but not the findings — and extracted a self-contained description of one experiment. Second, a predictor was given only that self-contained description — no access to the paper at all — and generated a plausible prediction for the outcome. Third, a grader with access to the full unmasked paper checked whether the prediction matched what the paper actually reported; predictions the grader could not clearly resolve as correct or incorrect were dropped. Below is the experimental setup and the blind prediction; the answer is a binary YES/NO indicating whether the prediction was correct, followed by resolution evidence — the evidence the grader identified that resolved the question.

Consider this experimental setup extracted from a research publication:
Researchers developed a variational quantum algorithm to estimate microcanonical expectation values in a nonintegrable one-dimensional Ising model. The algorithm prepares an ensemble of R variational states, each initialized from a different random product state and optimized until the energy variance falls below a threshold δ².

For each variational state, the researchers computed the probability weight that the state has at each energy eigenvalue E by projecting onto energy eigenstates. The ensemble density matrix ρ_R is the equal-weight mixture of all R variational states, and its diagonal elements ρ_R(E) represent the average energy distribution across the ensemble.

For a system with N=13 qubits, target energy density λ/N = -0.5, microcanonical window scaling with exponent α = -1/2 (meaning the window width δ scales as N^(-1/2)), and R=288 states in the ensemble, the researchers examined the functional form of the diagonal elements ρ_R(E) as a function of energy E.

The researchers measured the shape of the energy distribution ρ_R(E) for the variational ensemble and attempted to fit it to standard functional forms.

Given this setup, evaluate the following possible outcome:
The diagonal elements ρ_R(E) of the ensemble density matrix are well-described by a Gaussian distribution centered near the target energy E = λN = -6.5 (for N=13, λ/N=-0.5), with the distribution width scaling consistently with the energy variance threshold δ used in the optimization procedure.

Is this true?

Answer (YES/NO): YES